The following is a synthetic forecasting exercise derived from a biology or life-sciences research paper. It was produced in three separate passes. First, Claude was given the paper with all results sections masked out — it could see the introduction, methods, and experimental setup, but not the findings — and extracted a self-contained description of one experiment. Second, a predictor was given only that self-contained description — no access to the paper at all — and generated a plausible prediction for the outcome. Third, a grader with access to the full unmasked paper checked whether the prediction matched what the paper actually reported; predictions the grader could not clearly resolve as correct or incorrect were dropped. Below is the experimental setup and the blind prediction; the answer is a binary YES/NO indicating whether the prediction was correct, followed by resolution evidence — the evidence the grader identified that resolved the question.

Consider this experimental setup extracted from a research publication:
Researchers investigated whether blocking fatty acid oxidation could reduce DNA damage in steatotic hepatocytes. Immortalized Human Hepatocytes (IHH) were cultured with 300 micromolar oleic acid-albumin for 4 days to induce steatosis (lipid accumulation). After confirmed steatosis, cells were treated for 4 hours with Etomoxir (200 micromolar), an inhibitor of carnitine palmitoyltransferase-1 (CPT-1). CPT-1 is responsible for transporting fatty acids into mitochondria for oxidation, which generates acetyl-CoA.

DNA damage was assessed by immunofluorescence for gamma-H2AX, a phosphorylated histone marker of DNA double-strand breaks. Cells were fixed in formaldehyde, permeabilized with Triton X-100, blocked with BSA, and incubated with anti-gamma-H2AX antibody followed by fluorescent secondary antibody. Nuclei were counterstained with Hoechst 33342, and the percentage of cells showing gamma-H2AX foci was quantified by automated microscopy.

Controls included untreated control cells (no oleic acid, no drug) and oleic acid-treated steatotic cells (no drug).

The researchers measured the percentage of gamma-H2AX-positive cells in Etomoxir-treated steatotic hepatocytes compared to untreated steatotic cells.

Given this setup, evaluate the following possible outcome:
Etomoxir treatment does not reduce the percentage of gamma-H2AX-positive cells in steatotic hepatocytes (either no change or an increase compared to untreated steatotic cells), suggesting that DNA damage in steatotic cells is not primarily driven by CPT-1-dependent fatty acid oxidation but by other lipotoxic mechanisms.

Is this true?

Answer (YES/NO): NO